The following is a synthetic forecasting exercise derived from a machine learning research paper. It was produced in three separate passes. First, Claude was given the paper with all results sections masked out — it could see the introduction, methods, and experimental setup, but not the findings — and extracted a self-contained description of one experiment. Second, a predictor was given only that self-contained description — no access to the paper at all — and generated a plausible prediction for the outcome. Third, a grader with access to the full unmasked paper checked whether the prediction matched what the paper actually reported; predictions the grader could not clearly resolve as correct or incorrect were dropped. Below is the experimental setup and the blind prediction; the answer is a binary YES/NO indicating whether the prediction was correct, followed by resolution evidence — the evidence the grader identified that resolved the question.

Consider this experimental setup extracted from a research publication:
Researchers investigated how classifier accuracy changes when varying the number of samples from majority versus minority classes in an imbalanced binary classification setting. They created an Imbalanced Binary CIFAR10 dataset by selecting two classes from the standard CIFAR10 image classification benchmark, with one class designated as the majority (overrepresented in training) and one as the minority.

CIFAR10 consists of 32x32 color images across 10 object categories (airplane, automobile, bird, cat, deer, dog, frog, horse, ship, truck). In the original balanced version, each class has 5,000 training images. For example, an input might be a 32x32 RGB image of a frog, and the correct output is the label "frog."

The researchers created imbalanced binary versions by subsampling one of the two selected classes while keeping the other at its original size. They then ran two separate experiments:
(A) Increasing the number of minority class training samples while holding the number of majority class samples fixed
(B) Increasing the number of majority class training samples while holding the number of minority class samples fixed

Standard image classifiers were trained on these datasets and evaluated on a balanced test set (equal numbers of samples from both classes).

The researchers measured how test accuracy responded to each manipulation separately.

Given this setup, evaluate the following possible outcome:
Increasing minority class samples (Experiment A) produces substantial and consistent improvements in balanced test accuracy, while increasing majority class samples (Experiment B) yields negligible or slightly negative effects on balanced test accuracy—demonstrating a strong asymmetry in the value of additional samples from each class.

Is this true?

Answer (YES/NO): YES